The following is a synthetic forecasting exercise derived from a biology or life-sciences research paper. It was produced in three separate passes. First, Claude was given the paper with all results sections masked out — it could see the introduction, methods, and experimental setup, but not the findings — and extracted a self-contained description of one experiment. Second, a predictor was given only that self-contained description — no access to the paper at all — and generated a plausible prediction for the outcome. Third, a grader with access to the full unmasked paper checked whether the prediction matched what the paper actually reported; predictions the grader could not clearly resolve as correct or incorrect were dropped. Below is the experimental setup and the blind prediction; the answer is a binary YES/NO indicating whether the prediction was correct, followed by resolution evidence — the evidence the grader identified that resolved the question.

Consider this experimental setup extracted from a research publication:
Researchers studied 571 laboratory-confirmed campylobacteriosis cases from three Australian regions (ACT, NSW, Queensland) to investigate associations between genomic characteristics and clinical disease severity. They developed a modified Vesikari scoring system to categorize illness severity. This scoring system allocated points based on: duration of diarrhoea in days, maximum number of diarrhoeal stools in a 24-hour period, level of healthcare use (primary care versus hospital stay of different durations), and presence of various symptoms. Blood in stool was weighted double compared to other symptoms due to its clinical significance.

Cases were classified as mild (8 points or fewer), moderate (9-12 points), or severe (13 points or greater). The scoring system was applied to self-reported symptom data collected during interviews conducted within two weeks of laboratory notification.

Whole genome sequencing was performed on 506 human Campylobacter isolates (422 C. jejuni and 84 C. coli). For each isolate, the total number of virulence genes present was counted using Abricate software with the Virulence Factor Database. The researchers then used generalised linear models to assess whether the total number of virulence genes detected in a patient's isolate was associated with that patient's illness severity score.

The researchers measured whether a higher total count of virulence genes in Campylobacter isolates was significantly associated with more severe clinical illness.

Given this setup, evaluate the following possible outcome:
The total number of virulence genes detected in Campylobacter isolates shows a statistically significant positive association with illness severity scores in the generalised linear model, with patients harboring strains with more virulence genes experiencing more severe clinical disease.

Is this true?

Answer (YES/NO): NO